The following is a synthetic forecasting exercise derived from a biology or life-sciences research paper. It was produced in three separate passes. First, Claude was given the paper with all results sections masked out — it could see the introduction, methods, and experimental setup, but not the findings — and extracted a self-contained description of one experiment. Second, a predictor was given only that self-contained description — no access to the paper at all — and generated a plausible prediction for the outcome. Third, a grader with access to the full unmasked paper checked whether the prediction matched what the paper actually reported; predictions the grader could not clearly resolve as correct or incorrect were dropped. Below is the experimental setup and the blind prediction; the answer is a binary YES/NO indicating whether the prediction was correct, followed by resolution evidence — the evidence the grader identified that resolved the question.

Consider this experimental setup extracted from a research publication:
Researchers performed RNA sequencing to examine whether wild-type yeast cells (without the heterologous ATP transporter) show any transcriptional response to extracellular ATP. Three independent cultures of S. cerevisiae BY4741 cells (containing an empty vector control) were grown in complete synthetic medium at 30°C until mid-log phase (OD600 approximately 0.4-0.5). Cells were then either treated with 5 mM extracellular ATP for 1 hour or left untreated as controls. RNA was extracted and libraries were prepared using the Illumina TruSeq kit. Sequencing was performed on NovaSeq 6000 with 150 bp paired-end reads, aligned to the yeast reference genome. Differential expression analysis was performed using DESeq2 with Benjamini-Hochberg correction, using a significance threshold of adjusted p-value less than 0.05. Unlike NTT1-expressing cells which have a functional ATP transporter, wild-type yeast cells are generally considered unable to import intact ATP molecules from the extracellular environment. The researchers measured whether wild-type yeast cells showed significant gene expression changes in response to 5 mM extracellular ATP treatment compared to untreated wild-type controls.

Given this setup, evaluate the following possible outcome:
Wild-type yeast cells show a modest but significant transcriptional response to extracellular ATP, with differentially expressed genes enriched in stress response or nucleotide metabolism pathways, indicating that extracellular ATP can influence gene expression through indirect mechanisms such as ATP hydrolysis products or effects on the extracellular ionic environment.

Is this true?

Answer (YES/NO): YES